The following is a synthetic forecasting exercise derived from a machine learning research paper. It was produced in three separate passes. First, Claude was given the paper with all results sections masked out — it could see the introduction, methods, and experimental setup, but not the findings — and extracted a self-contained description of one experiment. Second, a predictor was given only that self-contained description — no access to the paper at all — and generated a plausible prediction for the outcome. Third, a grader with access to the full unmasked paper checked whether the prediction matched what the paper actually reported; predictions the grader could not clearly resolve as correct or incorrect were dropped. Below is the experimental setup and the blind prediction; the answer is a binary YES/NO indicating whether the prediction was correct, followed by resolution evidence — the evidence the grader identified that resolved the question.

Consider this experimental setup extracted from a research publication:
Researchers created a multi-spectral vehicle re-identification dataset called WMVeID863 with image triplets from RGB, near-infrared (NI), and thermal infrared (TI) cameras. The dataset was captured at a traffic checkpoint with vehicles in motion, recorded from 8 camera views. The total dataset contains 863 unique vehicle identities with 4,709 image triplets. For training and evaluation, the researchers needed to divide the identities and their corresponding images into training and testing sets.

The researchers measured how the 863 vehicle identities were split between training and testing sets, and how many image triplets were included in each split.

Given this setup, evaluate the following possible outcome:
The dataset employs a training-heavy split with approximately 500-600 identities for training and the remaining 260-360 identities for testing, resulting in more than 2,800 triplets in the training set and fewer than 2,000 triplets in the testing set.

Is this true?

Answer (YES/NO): YES